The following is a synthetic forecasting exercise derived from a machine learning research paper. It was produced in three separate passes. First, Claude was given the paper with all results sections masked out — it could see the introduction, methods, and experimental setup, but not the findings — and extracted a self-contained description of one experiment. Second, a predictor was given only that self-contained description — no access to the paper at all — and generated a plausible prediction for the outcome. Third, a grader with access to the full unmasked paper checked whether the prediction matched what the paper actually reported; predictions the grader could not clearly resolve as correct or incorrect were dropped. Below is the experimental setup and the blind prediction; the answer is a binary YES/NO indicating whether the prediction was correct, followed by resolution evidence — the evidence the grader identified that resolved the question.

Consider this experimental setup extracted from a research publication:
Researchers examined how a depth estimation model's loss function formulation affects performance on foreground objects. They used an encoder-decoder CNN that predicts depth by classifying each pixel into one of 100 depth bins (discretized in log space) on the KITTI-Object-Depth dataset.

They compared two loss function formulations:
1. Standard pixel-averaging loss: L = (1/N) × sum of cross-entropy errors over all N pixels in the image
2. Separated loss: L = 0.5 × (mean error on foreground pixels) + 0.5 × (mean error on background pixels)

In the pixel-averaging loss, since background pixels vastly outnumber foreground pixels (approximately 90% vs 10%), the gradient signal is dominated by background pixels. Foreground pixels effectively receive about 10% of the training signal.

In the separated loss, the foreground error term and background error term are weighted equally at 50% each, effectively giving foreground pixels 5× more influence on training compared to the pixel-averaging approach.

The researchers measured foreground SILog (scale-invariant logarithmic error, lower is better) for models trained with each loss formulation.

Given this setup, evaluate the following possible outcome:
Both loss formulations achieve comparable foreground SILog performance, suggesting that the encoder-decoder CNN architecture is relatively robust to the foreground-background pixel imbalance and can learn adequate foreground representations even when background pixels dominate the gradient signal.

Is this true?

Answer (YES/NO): NO